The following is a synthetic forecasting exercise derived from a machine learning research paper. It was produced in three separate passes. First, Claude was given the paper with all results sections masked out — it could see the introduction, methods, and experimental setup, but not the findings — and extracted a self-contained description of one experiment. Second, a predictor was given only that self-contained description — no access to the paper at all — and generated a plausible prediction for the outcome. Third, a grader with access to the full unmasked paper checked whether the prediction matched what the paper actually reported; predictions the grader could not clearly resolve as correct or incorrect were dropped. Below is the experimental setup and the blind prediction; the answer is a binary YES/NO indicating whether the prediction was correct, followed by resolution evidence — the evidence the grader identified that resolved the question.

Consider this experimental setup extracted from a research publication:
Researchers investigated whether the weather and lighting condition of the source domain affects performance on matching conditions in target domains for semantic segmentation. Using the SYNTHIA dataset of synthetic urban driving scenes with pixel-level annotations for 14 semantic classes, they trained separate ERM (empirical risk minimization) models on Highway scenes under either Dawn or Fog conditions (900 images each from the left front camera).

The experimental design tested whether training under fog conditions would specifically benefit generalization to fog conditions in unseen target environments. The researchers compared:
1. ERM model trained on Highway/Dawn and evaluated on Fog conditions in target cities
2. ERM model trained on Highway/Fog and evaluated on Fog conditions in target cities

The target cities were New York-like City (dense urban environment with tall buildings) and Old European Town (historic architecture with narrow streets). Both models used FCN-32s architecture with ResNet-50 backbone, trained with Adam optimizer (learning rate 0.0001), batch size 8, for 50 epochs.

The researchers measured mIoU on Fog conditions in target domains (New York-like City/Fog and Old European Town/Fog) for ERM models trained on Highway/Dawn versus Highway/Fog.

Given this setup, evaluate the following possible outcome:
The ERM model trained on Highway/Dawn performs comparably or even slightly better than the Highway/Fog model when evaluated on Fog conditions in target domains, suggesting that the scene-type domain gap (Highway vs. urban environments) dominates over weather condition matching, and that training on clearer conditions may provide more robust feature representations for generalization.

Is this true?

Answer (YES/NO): NO